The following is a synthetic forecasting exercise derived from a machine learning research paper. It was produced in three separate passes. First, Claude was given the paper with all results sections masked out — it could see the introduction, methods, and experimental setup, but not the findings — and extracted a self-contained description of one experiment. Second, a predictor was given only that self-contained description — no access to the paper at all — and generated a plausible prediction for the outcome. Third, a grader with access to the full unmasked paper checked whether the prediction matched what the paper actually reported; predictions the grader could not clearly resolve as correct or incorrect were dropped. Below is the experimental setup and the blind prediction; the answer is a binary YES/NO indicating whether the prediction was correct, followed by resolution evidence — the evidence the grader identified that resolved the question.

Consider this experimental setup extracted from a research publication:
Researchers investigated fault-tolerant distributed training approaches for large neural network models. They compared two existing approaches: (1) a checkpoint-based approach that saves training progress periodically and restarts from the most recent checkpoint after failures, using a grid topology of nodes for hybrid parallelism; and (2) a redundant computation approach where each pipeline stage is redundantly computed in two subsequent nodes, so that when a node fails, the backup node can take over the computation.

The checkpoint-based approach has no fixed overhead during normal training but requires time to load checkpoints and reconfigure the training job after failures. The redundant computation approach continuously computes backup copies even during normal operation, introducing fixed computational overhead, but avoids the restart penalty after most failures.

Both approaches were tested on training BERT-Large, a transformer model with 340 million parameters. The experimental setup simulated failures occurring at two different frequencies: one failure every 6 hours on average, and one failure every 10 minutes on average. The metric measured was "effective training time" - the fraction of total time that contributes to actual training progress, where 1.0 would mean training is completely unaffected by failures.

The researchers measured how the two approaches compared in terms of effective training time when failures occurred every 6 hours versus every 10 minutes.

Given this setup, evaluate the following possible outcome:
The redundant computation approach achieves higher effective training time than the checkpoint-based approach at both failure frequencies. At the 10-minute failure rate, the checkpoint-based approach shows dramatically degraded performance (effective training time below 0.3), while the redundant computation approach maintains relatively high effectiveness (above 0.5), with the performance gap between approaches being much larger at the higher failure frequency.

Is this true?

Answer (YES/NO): NO